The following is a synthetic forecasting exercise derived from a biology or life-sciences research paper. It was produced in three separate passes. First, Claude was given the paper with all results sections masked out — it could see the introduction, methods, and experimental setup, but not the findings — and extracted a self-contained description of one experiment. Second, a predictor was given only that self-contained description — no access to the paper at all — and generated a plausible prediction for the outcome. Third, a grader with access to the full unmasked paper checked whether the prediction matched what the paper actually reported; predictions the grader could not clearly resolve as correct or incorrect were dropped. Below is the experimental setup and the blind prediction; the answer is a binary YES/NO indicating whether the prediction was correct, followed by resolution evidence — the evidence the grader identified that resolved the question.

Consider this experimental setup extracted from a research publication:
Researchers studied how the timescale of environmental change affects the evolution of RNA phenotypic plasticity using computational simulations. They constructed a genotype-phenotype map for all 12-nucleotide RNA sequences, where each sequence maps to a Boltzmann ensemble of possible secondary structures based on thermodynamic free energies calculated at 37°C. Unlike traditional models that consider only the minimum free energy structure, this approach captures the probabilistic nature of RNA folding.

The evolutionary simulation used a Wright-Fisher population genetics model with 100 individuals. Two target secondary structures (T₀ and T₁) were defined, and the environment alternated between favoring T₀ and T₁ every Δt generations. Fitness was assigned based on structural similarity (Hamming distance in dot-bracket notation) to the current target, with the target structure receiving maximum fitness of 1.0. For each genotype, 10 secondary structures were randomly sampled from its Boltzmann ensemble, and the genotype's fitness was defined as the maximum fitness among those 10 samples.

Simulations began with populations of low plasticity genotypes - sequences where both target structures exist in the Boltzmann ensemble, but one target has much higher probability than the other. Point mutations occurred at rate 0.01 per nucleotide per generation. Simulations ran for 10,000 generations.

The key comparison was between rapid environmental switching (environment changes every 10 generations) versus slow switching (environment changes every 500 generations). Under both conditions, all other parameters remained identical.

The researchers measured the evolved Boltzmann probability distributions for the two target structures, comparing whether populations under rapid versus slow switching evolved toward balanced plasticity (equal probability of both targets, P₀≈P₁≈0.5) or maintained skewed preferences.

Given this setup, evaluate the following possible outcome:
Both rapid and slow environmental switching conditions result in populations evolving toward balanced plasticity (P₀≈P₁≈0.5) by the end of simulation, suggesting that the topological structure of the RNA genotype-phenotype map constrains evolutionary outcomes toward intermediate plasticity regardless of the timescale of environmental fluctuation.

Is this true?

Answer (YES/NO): NO